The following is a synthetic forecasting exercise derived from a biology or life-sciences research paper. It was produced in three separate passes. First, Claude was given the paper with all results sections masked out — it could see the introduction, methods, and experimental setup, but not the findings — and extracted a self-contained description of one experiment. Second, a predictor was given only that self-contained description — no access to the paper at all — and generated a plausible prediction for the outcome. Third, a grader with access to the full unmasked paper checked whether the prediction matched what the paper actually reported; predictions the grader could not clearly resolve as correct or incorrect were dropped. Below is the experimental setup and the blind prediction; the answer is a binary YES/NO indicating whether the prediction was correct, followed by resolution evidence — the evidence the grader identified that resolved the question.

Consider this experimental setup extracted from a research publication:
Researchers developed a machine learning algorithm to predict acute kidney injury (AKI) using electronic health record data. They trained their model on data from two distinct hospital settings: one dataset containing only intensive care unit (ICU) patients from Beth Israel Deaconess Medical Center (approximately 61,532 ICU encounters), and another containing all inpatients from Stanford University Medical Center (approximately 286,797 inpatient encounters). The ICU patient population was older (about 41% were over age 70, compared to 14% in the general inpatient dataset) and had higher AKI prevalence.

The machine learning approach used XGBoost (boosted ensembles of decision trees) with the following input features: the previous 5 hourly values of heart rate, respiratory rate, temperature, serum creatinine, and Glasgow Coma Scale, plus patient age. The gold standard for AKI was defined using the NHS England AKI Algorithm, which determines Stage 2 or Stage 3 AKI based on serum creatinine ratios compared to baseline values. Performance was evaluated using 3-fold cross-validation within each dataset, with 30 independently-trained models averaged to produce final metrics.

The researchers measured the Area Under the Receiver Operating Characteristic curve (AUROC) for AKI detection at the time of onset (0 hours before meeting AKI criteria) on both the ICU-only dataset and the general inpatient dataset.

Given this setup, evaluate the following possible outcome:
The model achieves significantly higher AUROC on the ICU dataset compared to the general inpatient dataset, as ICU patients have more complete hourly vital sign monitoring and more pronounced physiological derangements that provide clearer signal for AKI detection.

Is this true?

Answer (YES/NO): NO